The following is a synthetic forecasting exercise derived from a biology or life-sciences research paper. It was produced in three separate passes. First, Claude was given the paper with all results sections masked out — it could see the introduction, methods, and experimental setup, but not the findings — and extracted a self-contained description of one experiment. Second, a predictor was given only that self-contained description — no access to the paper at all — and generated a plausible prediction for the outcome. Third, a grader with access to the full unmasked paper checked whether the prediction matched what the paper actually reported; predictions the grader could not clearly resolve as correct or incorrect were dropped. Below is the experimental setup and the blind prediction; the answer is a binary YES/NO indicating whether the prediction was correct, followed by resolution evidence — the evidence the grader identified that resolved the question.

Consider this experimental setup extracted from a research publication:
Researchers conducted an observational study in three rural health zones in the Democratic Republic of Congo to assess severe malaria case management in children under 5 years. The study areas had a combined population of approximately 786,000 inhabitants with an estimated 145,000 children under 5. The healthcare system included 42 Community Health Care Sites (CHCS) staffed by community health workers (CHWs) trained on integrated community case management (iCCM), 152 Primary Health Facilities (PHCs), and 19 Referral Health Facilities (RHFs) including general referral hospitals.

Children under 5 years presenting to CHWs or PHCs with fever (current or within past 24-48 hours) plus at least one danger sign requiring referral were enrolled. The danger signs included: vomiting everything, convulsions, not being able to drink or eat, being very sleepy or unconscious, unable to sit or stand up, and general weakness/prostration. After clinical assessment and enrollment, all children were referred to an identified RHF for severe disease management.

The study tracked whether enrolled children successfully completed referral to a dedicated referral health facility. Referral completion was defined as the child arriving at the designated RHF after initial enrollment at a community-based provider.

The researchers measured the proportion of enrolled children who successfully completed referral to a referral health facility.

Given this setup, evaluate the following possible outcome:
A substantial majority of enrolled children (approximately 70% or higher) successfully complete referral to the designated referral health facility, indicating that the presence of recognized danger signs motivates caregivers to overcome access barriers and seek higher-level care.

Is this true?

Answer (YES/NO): NO